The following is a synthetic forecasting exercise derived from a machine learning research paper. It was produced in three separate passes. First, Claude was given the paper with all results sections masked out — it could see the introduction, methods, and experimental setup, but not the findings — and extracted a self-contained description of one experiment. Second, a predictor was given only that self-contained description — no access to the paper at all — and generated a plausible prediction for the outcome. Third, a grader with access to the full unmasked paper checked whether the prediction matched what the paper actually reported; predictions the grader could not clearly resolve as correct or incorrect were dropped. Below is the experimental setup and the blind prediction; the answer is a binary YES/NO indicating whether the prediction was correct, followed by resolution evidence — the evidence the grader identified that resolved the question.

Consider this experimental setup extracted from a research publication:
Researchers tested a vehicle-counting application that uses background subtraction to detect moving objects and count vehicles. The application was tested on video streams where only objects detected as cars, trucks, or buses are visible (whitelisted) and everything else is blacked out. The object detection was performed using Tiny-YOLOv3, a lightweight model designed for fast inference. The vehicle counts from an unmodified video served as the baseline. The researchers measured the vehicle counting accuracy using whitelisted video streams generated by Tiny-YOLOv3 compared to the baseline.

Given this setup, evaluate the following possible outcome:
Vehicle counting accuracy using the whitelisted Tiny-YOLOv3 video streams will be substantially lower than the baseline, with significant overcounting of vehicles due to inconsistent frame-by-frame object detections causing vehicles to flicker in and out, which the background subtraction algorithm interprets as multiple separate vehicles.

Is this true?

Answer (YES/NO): NO